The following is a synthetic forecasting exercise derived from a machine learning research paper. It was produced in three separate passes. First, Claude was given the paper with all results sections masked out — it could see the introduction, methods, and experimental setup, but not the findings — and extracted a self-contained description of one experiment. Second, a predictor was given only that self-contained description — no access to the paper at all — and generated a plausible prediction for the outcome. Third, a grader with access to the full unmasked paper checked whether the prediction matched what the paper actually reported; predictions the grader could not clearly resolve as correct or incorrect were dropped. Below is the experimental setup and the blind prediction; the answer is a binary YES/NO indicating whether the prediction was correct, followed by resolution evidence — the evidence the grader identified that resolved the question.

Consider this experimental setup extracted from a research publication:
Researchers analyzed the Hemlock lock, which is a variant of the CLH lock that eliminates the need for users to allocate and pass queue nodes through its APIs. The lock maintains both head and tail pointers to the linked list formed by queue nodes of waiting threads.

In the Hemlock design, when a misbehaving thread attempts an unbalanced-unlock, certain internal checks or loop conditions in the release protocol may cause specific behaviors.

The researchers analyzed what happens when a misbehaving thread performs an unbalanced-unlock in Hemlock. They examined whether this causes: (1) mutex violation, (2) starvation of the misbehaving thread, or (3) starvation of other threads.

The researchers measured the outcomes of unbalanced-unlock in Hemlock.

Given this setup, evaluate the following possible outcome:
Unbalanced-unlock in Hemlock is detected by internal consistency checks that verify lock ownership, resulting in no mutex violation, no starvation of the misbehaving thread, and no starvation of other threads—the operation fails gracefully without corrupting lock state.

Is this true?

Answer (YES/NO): NO